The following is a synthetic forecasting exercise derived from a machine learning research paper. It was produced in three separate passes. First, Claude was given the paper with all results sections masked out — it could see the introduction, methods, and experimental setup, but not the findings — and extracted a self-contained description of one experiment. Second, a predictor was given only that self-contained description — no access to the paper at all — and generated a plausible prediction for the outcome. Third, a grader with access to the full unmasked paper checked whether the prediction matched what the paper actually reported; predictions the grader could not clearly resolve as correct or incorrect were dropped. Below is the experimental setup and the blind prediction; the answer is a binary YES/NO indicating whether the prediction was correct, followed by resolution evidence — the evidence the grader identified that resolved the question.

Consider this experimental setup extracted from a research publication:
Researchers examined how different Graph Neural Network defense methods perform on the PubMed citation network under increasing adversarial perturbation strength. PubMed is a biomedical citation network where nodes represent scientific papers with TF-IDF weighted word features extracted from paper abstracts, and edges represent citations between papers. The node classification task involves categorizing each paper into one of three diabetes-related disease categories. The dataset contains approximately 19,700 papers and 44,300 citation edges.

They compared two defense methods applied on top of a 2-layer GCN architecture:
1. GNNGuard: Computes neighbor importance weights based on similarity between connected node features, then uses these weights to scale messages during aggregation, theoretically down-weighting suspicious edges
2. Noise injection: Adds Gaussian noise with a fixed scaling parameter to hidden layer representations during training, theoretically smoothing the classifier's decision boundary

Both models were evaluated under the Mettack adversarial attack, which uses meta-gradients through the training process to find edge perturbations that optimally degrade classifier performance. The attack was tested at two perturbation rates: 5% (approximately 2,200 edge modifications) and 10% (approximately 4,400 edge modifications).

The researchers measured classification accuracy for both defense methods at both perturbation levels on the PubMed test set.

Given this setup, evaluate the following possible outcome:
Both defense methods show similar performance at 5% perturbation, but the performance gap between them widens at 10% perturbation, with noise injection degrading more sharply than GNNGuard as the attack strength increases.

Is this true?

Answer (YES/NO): NO